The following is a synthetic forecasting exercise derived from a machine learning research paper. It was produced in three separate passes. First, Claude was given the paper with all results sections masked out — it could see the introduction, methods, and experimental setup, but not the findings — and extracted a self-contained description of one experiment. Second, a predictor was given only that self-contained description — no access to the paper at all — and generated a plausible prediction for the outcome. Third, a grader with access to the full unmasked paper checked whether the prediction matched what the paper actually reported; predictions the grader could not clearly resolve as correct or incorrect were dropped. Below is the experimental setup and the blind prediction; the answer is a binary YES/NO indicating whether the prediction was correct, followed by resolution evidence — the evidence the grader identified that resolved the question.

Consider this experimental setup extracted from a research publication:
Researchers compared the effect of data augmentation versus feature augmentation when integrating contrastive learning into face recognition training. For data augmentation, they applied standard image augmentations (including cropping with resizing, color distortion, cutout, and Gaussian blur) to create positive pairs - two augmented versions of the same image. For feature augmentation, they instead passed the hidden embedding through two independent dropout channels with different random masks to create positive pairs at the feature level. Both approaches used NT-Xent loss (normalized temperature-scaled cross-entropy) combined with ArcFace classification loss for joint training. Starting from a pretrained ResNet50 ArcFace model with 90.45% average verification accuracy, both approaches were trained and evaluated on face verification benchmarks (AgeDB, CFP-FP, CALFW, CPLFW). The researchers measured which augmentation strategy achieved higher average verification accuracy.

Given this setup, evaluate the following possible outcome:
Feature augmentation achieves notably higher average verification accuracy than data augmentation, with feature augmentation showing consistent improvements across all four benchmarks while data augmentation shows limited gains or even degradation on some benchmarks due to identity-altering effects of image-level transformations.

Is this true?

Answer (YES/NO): NO